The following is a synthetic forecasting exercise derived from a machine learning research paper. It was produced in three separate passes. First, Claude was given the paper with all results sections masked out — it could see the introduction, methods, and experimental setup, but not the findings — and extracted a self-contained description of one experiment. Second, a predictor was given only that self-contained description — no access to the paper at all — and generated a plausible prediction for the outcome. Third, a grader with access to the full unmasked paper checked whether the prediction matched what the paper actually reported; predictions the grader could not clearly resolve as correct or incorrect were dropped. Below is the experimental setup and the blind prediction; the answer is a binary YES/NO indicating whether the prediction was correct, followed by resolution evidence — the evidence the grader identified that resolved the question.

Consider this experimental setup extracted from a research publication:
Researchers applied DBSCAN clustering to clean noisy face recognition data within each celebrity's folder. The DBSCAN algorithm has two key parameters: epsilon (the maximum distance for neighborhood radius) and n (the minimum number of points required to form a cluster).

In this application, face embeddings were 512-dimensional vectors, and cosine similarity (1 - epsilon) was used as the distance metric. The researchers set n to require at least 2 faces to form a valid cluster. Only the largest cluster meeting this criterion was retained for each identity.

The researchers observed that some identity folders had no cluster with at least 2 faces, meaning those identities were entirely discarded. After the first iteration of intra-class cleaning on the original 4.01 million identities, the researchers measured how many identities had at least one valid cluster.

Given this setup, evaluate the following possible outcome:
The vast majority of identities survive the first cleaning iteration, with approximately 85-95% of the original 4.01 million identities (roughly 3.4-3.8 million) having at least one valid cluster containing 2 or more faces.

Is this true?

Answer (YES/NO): NO